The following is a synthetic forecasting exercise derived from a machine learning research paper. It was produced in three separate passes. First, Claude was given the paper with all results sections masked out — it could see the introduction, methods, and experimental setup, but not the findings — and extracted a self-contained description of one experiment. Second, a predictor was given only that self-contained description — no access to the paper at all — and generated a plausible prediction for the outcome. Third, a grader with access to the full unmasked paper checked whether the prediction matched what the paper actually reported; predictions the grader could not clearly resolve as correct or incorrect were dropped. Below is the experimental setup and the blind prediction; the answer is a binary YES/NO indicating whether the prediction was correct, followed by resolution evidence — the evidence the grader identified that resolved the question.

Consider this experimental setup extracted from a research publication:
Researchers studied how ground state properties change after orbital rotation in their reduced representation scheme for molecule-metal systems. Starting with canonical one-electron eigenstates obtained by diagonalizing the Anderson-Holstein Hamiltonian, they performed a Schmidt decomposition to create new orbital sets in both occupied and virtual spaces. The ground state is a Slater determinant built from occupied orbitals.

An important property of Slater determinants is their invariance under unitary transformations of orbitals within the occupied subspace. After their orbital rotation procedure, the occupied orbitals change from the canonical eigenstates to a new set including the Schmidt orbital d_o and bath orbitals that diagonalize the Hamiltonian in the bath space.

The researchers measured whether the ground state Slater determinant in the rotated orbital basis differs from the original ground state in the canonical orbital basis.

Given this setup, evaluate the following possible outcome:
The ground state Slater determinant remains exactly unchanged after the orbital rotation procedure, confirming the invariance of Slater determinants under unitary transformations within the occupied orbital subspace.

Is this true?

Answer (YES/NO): YES